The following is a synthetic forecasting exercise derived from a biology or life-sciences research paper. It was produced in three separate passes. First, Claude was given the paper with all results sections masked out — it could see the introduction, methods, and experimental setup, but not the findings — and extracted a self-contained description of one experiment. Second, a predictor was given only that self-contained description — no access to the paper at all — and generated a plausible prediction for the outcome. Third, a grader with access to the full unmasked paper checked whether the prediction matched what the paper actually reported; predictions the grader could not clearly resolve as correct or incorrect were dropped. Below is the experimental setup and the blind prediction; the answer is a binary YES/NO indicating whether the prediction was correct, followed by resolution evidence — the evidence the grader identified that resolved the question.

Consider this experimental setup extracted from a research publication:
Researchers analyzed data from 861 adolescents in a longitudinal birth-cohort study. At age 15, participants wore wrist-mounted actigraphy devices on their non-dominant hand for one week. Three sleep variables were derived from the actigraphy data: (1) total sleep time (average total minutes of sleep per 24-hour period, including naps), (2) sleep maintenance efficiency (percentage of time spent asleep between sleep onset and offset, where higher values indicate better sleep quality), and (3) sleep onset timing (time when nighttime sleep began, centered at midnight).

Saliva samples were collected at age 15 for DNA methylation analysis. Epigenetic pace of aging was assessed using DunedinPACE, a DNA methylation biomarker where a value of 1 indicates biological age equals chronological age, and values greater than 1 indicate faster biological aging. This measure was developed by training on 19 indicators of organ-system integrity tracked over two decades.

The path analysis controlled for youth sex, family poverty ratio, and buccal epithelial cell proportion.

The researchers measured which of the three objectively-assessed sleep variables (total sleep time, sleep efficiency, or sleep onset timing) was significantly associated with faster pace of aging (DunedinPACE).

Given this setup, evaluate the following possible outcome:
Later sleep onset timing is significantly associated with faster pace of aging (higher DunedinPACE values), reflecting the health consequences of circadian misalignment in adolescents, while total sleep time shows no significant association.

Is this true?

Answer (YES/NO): NO